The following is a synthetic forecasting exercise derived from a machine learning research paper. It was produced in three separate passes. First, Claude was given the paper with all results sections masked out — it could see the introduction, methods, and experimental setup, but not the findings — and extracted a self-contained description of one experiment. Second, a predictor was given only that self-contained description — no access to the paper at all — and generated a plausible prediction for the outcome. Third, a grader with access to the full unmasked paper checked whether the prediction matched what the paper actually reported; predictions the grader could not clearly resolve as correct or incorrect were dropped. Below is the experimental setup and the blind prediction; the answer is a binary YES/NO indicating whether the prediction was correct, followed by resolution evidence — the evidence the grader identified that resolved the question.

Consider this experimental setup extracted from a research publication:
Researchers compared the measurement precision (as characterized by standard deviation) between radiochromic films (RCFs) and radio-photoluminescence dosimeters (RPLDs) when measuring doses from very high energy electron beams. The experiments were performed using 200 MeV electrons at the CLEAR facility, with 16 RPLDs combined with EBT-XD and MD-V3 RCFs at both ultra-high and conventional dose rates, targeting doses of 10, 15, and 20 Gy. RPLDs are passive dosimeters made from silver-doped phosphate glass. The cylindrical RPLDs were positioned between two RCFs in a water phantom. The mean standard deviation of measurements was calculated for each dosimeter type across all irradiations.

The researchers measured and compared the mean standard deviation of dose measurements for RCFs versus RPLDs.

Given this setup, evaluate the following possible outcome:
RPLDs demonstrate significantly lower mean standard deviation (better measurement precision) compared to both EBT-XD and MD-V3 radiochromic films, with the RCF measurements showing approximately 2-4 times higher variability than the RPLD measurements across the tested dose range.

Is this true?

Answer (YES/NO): NO